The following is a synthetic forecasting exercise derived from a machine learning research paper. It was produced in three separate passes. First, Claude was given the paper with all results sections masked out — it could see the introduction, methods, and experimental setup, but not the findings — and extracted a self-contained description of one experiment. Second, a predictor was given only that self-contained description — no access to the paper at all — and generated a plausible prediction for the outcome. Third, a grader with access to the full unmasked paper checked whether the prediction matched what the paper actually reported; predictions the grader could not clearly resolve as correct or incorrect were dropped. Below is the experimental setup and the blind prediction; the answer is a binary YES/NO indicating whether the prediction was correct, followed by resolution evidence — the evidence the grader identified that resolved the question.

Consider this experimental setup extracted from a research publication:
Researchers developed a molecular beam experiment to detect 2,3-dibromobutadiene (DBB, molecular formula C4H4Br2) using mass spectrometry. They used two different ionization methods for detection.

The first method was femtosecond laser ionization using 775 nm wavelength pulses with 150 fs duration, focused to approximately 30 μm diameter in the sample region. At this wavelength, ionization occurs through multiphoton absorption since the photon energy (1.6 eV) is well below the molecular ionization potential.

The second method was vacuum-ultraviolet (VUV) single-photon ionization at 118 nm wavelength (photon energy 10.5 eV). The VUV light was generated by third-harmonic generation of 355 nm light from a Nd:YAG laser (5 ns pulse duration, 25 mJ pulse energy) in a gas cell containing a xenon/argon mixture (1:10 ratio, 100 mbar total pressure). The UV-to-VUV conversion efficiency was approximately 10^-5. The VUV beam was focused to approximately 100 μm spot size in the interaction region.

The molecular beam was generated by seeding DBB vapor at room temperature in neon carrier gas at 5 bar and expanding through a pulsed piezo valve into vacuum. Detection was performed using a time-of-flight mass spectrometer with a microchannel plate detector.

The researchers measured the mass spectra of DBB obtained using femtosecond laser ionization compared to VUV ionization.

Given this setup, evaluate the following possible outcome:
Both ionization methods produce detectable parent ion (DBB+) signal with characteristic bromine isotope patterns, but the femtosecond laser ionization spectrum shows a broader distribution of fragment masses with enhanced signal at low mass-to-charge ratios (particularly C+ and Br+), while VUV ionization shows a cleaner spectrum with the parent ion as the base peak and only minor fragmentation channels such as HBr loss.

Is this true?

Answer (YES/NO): NO